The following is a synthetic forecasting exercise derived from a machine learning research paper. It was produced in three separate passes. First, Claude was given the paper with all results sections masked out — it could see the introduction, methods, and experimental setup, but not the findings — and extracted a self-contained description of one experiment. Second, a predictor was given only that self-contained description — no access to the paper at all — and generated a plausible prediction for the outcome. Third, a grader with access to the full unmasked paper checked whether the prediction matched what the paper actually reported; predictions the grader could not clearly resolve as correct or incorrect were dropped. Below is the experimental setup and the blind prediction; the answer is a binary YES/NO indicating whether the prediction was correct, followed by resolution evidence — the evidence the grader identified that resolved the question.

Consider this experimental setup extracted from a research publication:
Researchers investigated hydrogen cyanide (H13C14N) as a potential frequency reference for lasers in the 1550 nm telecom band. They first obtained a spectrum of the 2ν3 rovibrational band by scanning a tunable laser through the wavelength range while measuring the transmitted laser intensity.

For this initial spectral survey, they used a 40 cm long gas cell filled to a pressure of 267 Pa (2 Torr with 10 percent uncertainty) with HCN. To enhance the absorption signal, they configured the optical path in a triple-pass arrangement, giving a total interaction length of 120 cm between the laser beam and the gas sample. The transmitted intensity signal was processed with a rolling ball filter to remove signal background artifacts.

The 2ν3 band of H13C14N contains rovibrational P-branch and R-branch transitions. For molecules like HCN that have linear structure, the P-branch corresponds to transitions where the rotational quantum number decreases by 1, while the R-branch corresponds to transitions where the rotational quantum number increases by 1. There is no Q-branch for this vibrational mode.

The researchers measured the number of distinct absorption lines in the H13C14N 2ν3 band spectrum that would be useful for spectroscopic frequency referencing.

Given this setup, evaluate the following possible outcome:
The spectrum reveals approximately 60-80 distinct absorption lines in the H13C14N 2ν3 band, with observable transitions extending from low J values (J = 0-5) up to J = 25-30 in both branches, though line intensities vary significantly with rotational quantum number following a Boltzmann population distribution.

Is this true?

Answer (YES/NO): NO